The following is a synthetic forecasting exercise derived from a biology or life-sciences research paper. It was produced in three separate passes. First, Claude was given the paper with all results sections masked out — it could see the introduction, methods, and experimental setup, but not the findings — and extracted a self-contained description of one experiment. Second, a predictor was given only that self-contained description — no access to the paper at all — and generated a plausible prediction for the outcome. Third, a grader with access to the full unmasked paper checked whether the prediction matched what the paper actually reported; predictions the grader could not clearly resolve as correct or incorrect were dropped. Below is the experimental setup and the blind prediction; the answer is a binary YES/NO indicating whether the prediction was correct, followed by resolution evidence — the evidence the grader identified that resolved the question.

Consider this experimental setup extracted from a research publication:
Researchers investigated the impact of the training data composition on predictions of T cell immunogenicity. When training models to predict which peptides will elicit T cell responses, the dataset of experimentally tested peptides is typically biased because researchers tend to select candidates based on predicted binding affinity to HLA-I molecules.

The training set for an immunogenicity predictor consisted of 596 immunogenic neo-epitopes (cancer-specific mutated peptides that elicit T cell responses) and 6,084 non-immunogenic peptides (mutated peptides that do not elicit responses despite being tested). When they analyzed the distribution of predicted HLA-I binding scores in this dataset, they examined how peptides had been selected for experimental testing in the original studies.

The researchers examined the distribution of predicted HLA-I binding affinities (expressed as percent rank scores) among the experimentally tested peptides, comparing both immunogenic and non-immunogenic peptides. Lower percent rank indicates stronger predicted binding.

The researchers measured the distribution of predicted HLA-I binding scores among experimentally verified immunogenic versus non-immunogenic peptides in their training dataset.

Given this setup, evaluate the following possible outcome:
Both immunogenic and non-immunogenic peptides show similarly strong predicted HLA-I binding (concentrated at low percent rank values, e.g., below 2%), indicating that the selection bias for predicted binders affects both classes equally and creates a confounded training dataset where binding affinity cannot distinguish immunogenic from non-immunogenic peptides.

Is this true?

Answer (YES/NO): YES